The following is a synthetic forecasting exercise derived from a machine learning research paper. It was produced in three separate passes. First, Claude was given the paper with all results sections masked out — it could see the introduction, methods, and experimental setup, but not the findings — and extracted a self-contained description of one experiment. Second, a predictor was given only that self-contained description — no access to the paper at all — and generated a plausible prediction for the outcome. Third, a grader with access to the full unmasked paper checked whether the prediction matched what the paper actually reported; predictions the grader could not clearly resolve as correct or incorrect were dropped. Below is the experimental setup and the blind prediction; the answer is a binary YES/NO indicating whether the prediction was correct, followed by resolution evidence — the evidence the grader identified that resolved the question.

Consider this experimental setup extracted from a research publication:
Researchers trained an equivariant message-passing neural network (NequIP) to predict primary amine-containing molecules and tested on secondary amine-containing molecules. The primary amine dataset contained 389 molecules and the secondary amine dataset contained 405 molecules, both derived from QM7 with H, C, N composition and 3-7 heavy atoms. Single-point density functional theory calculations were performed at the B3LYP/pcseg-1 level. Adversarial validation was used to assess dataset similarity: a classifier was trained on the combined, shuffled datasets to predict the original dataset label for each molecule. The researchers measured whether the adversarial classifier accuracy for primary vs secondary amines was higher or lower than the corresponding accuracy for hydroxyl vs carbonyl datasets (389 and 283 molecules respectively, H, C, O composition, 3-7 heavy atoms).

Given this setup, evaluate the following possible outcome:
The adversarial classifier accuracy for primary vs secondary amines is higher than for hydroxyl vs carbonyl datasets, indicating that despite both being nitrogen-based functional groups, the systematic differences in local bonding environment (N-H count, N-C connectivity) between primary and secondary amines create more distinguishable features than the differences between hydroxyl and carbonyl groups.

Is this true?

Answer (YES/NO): NO